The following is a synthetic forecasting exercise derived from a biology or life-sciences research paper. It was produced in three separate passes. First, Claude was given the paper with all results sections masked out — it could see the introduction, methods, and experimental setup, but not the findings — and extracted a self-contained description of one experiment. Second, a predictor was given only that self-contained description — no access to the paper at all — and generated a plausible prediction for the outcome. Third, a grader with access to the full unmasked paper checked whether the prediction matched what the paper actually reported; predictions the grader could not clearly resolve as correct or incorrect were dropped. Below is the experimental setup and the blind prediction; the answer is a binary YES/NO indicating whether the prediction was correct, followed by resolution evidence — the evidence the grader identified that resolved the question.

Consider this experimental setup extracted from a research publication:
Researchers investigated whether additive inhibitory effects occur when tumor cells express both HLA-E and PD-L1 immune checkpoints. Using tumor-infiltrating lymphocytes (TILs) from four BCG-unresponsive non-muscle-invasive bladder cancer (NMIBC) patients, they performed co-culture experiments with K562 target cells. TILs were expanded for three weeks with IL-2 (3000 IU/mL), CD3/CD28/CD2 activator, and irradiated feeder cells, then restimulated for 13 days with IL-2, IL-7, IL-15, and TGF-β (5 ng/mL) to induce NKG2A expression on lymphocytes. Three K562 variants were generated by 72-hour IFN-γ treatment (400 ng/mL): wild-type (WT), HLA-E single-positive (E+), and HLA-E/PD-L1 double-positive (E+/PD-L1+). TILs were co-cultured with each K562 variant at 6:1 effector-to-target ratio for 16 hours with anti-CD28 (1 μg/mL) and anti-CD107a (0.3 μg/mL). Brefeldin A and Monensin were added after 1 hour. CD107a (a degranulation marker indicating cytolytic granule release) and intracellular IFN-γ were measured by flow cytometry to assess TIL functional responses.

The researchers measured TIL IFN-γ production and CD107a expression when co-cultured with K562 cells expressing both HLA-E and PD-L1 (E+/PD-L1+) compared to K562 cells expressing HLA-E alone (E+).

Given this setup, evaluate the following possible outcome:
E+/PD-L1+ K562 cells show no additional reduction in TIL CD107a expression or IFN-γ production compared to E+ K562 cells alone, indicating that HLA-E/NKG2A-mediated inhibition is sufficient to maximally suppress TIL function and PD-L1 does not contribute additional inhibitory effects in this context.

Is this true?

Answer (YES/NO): YES